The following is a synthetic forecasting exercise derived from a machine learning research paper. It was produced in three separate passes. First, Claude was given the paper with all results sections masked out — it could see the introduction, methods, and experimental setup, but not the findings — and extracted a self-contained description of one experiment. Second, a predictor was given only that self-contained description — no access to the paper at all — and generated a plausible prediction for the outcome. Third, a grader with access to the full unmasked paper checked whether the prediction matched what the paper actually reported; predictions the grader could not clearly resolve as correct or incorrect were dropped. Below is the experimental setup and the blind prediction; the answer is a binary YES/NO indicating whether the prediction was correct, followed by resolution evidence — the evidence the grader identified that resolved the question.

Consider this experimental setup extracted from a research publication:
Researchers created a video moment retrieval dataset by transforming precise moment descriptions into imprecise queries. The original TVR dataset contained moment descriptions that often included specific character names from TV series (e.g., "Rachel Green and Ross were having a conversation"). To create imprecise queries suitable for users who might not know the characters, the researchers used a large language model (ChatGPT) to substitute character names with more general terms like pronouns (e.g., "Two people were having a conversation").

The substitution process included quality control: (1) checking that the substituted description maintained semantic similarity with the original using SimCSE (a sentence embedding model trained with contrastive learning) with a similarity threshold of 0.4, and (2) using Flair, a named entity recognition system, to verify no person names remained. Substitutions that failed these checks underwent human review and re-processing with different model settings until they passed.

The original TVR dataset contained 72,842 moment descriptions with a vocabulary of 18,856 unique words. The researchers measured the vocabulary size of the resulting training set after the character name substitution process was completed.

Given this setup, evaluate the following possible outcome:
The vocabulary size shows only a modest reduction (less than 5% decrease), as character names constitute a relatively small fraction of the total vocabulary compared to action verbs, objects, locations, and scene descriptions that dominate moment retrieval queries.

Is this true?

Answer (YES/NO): NO